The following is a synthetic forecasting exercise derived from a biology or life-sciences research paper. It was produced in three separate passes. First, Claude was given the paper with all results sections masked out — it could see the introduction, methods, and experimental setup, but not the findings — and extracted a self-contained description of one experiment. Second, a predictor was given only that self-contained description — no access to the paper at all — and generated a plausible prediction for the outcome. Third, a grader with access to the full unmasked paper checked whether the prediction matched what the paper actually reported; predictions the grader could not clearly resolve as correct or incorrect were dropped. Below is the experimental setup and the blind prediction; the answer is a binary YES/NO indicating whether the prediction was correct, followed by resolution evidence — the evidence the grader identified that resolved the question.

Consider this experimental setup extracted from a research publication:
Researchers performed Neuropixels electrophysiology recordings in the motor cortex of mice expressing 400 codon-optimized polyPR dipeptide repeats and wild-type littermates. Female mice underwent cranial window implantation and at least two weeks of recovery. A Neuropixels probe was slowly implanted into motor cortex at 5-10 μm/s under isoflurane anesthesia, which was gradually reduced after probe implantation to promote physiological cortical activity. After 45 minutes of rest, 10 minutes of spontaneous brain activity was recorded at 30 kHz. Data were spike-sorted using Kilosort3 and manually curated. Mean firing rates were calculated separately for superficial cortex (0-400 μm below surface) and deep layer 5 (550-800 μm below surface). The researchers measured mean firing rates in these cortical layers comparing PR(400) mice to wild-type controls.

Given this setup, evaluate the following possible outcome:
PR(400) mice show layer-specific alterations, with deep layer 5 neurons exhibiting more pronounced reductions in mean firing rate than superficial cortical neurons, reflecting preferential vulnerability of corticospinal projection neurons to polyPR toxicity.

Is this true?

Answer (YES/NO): NO